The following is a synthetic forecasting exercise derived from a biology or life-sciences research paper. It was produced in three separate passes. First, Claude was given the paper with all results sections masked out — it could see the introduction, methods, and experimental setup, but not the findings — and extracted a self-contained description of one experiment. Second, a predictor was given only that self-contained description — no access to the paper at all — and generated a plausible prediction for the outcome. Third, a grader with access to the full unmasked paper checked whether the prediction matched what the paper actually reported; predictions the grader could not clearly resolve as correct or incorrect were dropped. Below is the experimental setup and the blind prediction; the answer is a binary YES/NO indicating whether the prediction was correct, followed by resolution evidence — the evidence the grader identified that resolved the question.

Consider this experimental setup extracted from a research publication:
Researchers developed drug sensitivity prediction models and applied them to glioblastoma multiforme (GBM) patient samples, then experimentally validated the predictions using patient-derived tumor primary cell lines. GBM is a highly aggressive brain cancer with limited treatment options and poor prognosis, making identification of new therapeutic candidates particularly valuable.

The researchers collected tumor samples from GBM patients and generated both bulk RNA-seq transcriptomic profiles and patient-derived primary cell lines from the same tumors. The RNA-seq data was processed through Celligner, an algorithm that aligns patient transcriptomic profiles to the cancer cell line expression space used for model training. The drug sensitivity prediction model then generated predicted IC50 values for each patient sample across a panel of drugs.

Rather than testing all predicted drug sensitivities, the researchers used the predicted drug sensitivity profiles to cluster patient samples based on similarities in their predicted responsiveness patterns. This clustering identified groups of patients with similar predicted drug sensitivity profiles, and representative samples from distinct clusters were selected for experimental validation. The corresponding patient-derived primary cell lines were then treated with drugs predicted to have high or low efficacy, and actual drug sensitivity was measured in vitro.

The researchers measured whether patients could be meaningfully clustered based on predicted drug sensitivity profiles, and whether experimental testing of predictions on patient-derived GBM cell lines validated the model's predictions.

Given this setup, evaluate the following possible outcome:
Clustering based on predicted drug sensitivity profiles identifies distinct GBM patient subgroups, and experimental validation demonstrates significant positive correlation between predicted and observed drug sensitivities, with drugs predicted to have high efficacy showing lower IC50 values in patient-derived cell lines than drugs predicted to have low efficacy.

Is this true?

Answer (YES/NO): YES